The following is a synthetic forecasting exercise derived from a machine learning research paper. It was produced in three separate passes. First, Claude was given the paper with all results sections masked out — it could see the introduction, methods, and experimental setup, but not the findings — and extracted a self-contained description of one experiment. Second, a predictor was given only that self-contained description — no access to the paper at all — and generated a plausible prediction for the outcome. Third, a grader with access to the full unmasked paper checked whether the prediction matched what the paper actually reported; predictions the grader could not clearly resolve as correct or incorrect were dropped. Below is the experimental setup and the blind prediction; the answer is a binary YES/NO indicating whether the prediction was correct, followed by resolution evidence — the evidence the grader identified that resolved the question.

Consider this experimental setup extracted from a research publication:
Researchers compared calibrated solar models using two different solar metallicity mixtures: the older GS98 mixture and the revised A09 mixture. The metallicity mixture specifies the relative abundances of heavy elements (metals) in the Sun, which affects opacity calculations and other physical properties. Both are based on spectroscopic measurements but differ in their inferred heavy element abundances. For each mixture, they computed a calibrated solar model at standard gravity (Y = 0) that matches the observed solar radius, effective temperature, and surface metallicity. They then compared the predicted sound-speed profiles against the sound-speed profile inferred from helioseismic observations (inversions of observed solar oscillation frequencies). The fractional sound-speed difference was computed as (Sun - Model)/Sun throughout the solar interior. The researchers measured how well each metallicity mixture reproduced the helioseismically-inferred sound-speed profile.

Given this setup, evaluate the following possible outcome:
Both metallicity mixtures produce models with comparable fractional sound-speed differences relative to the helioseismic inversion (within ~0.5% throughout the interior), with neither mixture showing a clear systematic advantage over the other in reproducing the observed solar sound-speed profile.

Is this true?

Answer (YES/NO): NO